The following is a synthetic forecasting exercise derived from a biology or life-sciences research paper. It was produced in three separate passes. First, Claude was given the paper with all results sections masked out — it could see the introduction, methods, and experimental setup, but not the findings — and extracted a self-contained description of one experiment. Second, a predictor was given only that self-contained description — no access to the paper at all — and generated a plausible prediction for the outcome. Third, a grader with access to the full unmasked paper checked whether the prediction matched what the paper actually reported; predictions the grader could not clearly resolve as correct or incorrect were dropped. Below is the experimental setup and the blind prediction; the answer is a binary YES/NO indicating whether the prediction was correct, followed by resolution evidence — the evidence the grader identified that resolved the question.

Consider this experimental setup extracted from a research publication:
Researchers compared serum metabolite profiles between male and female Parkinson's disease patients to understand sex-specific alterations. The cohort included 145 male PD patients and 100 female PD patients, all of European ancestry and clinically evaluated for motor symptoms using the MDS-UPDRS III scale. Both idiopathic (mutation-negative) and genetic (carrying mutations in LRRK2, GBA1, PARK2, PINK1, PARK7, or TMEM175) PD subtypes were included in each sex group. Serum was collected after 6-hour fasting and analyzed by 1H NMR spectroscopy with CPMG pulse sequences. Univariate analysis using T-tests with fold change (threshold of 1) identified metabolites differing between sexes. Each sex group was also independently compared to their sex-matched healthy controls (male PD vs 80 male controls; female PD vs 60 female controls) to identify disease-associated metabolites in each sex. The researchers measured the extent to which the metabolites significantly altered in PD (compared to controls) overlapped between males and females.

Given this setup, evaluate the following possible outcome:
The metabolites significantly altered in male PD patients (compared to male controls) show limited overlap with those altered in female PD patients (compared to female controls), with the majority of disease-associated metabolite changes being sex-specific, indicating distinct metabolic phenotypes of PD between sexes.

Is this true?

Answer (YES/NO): YES